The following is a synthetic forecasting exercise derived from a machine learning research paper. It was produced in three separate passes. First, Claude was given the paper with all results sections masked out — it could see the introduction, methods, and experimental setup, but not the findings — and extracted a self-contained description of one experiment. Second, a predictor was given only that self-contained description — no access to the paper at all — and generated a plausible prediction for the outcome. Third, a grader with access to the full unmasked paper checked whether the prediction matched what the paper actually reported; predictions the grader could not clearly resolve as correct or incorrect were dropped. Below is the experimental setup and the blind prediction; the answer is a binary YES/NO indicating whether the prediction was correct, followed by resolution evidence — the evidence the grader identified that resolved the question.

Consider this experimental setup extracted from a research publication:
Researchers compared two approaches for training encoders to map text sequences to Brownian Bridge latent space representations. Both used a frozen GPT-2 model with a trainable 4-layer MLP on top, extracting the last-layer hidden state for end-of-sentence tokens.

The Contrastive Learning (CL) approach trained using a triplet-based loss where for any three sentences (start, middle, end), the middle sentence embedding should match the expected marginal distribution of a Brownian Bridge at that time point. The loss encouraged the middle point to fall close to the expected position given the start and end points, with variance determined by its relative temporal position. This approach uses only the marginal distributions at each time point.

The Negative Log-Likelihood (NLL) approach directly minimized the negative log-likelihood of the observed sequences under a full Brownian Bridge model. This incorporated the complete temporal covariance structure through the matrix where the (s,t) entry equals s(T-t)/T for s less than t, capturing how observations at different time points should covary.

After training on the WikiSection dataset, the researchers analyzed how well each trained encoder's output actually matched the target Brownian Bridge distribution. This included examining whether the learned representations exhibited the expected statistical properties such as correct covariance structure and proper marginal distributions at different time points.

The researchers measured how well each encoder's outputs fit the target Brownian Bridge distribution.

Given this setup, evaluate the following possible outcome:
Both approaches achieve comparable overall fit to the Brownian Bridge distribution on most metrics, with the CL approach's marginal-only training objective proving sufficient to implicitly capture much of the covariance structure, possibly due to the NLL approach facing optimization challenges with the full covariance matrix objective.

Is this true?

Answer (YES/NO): NO